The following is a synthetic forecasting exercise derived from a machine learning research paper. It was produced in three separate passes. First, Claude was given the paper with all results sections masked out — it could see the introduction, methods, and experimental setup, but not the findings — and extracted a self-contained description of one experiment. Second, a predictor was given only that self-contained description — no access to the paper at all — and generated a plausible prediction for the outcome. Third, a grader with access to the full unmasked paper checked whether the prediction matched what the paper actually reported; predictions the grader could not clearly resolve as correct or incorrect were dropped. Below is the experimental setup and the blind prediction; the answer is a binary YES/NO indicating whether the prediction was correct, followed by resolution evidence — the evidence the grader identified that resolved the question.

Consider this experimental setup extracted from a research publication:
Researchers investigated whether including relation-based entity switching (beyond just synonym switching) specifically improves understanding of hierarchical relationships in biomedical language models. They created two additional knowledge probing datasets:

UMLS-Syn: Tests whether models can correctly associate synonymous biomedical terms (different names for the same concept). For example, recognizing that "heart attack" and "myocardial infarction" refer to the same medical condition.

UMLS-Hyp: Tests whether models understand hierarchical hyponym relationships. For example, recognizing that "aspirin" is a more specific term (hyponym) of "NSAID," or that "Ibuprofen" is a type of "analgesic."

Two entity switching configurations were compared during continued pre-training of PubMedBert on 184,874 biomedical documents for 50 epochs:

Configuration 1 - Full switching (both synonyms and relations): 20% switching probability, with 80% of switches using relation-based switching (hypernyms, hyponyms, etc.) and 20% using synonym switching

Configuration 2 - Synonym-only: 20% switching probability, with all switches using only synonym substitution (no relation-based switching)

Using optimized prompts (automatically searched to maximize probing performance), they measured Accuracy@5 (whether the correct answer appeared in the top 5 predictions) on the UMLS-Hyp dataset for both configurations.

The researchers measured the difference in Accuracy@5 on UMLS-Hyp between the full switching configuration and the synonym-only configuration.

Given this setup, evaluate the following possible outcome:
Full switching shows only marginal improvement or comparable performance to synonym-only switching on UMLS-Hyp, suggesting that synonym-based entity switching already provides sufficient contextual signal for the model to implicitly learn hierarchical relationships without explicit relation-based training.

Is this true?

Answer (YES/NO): NO